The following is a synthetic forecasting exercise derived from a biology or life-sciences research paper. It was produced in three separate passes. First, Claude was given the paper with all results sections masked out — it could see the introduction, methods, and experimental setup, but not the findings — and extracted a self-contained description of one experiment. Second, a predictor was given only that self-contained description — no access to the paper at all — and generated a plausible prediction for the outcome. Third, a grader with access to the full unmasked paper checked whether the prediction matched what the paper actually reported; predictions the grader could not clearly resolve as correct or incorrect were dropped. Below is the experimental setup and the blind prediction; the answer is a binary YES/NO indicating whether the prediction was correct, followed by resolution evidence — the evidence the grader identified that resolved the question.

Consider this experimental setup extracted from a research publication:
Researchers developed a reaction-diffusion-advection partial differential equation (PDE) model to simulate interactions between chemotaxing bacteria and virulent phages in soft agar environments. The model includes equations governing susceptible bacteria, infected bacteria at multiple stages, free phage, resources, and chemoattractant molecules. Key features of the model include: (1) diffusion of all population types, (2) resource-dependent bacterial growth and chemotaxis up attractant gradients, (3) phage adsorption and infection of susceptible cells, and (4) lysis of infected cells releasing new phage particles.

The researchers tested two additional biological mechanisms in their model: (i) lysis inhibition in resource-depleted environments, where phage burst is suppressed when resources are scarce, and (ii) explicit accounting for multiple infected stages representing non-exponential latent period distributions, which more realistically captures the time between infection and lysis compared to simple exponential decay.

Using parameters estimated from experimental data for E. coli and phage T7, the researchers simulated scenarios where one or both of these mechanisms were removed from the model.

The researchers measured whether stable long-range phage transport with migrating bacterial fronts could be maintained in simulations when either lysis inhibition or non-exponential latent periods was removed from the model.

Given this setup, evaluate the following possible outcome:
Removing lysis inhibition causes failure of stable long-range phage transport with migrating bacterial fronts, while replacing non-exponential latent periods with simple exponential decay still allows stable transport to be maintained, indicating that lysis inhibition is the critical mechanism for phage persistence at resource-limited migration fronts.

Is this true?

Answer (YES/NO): NO